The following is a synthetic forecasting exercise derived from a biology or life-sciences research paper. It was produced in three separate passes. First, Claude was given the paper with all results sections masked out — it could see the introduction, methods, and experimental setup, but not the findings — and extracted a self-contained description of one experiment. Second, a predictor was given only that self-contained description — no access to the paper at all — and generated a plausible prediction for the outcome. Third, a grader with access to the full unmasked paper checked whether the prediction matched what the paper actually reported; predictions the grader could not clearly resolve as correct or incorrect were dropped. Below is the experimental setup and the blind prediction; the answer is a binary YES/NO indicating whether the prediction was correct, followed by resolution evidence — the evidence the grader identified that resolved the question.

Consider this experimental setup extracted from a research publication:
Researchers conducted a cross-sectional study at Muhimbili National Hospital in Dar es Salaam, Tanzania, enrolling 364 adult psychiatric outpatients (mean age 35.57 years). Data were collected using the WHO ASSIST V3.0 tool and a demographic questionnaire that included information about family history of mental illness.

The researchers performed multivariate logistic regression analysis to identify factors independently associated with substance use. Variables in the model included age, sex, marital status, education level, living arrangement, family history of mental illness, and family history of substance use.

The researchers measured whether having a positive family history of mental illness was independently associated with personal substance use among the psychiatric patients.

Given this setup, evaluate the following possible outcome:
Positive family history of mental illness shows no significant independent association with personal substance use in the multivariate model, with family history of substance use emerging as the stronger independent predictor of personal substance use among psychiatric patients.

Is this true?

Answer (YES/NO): NO